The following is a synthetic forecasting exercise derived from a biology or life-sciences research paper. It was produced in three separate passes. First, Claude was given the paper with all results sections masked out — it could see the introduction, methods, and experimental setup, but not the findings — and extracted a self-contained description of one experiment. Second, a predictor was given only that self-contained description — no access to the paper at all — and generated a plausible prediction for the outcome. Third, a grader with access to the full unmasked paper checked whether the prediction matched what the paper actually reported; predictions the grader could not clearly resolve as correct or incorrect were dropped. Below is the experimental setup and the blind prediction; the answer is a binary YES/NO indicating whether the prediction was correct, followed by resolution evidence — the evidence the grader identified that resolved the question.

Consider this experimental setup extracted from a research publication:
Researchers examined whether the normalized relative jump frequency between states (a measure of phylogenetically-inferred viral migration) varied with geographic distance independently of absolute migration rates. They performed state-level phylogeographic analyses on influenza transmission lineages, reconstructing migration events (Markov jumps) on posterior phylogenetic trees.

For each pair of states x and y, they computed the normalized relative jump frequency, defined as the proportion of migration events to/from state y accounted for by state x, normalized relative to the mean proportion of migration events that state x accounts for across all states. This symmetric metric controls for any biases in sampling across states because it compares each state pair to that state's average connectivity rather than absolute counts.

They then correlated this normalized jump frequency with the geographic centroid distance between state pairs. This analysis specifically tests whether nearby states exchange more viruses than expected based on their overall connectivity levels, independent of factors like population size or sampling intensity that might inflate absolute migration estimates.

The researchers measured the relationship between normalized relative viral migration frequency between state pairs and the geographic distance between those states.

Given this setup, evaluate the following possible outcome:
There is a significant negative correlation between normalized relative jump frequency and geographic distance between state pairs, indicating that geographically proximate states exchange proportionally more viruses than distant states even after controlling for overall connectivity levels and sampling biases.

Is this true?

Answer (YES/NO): YES